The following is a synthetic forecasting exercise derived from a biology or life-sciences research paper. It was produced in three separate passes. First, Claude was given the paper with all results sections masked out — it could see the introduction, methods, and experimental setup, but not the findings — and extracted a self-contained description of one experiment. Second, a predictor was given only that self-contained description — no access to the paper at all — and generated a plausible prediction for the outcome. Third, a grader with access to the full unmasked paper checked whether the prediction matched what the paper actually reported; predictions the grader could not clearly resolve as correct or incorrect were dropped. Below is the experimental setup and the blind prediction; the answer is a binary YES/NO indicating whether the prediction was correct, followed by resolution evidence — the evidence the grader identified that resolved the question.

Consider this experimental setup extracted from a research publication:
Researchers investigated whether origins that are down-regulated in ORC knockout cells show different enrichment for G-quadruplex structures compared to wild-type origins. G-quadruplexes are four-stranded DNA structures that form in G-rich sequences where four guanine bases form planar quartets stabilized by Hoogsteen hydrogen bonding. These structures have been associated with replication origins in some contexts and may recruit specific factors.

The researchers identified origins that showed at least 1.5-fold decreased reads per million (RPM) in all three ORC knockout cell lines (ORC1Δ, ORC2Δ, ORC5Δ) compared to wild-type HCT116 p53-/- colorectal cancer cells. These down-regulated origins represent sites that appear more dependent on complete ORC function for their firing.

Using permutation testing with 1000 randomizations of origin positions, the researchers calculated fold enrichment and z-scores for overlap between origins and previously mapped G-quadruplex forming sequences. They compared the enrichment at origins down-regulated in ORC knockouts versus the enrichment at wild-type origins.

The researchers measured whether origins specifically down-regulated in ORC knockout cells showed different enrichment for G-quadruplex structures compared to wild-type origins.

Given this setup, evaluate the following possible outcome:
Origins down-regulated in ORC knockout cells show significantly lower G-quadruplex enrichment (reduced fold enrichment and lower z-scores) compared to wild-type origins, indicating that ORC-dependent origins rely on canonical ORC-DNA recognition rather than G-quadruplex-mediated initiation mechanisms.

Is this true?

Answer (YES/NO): YES